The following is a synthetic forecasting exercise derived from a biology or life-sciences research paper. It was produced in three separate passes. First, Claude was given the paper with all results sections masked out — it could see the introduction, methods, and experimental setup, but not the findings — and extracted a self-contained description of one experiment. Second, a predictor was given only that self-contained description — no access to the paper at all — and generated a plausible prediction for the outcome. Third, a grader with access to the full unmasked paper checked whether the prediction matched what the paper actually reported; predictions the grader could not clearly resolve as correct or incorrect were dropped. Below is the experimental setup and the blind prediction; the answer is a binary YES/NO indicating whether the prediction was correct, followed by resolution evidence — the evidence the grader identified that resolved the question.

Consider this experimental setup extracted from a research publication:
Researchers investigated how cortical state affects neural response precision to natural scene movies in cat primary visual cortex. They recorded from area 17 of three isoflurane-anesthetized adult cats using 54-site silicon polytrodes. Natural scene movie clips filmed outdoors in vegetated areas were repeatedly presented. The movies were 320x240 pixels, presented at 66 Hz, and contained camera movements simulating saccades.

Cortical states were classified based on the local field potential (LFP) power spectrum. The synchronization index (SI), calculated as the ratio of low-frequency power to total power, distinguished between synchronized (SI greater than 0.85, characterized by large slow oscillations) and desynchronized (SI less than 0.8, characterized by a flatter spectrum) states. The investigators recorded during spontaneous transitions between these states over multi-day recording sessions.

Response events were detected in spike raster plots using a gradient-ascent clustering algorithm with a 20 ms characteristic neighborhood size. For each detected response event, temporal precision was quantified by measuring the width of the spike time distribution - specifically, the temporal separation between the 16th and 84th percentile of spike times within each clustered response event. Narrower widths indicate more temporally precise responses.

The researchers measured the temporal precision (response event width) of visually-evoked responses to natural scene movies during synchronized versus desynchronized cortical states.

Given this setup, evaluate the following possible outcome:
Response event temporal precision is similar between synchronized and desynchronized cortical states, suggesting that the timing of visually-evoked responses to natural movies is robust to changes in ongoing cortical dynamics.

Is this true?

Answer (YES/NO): NO